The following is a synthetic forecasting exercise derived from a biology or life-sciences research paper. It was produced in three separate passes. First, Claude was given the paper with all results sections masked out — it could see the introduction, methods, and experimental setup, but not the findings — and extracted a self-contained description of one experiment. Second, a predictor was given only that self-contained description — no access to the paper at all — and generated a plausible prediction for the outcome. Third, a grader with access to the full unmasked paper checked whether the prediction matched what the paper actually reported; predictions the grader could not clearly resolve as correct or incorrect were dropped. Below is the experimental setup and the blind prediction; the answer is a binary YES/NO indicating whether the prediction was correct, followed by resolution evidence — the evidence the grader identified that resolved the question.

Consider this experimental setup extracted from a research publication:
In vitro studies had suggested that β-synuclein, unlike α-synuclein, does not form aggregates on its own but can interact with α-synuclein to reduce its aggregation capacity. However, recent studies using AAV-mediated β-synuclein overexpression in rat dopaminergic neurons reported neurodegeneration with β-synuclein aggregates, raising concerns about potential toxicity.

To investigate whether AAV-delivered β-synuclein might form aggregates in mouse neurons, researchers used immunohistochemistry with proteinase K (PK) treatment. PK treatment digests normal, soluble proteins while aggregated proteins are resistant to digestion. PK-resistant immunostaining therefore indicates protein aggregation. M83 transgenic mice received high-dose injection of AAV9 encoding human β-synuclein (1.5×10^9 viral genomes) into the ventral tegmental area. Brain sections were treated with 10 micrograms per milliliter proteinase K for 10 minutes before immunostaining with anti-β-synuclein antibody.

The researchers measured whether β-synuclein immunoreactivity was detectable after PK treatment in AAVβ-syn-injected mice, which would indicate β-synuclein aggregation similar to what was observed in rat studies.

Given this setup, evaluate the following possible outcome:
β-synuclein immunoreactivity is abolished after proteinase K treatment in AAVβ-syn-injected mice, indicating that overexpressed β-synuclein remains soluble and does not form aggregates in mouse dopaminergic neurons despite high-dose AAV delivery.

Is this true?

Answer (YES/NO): NO